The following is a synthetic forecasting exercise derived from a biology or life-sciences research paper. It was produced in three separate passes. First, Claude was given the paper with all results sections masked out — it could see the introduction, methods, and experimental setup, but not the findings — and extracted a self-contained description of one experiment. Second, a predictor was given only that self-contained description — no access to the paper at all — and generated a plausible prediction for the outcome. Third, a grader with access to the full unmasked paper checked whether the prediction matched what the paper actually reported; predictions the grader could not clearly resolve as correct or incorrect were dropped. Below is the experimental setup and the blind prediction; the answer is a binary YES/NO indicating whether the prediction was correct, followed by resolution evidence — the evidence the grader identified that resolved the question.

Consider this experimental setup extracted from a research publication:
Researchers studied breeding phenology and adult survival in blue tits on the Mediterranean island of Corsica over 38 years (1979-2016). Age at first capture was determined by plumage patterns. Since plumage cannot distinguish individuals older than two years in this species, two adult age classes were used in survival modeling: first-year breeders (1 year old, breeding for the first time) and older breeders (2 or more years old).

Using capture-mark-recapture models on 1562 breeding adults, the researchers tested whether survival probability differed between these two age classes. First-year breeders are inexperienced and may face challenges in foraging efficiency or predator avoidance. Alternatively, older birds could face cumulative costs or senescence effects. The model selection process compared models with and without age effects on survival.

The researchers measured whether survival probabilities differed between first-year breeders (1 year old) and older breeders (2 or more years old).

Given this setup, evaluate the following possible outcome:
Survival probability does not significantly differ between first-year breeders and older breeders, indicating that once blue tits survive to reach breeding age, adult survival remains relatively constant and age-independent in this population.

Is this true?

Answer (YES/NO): NO